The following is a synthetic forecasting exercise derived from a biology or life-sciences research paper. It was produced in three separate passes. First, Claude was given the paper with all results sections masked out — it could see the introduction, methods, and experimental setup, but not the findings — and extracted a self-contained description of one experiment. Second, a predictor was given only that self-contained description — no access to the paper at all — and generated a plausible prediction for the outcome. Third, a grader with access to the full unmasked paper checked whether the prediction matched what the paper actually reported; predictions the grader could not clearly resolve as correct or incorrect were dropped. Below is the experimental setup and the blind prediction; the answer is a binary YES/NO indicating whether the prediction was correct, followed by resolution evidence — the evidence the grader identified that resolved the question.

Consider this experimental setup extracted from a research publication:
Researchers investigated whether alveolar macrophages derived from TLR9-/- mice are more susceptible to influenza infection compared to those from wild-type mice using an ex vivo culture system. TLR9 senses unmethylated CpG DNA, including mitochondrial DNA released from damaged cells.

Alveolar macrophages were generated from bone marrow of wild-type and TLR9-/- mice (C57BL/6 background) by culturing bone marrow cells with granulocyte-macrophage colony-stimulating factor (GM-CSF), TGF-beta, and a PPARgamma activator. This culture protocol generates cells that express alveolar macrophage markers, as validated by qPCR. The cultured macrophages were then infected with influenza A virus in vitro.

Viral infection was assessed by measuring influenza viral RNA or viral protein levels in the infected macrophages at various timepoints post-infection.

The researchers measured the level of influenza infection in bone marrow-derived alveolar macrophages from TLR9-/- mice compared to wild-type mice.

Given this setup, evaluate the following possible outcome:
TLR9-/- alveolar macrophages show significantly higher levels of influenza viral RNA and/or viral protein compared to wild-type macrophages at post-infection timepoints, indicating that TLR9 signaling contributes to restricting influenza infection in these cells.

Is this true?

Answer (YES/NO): YES